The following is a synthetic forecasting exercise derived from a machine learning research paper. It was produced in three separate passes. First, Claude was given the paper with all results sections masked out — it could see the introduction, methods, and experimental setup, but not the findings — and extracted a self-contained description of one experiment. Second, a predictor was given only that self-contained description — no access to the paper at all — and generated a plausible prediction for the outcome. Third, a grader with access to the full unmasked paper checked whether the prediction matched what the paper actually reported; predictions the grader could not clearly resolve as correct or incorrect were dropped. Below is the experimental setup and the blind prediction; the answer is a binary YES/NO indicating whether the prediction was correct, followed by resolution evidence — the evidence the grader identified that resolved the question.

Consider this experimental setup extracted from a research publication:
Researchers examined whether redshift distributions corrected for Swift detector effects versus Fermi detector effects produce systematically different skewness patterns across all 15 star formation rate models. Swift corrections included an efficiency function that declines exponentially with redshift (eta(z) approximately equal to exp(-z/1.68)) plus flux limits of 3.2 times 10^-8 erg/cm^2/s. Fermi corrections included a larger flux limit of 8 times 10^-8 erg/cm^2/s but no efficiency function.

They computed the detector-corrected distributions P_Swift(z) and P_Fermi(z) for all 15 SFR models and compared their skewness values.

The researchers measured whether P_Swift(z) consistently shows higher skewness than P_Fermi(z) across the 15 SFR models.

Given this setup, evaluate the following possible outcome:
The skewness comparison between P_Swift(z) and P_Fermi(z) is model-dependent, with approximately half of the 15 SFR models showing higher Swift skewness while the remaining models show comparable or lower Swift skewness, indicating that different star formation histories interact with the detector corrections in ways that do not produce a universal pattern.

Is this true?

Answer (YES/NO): NO